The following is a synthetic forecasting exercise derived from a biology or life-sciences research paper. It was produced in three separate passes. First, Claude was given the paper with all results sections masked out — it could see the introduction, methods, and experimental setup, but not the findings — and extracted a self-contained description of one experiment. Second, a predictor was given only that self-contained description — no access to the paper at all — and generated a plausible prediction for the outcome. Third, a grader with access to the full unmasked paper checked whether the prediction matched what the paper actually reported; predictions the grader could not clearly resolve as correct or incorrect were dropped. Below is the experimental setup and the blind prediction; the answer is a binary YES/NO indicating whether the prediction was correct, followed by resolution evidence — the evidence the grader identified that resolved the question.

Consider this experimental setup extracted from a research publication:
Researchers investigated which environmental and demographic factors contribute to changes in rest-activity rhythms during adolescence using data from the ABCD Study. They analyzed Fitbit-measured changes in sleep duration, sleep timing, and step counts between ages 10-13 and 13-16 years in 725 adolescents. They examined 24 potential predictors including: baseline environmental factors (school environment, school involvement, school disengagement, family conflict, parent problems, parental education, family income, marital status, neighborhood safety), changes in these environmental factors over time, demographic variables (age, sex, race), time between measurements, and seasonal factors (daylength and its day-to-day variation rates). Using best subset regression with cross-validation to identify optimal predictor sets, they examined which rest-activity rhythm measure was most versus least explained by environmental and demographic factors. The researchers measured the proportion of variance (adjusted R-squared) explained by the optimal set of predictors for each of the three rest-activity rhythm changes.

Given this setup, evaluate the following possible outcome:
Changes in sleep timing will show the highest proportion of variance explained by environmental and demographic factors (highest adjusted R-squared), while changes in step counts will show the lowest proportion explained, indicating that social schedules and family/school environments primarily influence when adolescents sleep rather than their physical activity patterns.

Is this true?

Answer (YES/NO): NO